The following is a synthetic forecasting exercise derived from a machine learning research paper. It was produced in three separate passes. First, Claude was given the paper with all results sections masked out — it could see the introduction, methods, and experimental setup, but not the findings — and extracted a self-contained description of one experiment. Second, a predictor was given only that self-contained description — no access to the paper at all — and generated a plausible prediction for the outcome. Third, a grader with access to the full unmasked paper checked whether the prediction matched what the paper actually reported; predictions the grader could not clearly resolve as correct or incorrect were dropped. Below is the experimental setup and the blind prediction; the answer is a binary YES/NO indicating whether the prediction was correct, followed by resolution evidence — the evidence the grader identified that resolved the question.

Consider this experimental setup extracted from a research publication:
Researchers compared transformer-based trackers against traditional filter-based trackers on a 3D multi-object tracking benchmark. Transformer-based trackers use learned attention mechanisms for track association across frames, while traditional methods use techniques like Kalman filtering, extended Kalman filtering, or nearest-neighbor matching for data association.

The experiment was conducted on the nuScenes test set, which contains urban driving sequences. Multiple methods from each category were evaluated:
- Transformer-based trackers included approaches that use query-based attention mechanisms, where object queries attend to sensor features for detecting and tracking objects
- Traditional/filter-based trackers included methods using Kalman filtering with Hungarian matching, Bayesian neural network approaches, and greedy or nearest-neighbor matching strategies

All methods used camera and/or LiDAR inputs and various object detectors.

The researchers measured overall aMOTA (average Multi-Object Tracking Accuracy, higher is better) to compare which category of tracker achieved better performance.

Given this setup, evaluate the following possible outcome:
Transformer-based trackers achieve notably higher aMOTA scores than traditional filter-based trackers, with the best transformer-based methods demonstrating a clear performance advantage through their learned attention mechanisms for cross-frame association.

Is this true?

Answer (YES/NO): NO